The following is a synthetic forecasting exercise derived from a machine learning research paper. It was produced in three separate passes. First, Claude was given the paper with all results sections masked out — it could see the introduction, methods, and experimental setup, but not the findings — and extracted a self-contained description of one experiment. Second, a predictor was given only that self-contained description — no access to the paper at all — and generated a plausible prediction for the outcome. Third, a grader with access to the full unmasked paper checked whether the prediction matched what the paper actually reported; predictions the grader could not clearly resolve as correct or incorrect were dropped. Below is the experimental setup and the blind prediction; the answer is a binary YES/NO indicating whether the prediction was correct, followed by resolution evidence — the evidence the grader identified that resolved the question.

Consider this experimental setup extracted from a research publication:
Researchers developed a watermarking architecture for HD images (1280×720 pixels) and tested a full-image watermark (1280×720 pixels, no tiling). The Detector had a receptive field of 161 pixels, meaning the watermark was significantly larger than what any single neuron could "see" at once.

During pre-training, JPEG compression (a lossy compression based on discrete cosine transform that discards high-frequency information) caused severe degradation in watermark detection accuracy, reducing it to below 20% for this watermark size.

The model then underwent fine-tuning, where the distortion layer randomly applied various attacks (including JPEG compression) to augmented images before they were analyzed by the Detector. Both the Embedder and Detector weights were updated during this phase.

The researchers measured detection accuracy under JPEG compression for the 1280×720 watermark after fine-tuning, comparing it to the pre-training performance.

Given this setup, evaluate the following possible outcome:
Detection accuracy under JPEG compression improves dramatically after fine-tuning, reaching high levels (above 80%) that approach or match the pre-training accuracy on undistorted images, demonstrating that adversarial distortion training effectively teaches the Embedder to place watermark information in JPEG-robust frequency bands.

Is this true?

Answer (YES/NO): YES